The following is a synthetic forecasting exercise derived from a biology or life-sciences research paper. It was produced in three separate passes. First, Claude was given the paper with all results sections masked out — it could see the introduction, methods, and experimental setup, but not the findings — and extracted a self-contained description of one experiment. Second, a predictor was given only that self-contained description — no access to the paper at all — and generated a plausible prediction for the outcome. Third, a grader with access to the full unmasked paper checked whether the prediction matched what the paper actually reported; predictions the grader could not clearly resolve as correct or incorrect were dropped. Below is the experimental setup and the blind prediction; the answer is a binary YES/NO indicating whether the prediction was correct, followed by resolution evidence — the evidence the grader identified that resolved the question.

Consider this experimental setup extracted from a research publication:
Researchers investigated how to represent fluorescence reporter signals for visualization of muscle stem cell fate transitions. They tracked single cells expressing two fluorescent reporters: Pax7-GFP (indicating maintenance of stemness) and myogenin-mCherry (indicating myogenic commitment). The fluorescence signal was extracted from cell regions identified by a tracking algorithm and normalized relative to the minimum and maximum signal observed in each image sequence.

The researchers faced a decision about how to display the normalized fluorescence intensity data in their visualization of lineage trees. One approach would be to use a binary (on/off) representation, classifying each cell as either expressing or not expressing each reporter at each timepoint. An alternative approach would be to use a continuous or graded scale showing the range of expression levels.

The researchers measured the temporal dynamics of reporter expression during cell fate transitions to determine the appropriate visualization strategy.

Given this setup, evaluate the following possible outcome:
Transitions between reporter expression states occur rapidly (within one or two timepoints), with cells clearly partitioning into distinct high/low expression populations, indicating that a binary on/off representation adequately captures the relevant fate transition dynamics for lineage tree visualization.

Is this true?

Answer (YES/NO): NO